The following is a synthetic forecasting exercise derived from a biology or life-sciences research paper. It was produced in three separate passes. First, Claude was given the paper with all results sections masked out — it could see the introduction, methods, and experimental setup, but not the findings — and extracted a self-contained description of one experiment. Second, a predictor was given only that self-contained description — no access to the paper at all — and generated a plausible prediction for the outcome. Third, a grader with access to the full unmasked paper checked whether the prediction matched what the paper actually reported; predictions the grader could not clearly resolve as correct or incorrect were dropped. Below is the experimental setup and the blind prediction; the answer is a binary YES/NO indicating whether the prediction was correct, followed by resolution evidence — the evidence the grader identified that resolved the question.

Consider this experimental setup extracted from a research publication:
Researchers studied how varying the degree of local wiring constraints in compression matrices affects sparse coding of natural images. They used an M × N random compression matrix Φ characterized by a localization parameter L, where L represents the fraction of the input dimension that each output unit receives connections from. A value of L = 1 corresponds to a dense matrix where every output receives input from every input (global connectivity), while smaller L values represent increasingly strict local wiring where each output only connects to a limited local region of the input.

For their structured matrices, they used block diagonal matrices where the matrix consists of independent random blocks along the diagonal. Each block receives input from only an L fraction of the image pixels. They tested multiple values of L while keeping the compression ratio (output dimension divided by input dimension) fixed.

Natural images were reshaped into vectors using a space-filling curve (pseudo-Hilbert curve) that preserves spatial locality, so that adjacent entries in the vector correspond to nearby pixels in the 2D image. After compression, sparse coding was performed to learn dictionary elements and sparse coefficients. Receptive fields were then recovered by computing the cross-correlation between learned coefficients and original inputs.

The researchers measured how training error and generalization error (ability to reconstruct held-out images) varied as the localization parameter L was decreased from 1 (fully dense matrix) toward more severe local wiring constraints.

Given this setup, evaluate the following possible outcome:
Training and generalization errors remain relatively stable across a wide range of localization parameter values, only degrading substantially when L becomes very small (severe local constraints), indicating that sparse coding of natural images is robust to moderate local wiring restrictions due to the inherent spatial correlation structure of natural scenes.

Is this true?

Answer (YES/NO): NO